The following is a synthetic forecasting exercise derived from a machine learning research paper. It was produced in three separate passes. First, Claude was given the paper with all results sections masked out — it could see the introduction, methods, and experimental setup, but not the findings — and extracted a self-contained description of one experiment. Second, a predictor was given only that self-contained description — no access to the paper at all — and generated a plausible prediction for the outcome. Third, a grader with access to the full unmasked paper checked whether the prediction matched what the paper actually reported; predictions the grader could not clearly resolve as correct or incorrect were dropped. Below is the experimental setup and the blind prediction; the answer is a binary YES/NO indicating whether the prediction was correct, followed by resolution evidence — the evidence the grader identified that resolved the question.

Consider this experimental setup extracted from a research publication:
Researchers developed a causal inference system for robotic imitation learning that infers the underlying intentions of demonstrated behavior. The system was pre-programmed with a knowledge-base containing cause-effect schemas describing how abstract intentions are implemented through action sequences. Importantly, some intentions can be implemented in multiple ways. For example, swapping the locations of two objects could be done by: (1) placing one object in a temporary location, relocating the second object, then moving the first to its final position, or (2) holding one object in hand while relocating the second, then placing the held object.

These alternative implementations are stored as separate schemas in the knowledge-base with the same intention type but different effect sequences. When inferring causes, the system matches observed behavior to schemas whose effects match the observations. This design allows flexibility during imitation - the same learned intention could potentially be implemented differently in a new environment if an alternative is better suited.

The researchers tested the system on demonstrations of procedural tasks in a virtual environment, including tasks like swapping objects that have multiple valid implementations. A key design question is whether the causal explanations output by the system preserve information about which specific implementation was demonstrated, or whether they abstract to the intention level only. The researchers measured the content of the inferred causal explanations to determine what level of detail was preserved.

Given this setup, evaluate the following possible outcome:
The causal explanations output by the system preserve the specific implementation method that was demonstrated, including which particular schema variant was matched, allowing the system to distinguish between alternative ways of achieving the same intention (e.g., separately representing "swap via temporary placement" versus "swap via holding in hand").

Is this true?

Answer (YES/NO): NO